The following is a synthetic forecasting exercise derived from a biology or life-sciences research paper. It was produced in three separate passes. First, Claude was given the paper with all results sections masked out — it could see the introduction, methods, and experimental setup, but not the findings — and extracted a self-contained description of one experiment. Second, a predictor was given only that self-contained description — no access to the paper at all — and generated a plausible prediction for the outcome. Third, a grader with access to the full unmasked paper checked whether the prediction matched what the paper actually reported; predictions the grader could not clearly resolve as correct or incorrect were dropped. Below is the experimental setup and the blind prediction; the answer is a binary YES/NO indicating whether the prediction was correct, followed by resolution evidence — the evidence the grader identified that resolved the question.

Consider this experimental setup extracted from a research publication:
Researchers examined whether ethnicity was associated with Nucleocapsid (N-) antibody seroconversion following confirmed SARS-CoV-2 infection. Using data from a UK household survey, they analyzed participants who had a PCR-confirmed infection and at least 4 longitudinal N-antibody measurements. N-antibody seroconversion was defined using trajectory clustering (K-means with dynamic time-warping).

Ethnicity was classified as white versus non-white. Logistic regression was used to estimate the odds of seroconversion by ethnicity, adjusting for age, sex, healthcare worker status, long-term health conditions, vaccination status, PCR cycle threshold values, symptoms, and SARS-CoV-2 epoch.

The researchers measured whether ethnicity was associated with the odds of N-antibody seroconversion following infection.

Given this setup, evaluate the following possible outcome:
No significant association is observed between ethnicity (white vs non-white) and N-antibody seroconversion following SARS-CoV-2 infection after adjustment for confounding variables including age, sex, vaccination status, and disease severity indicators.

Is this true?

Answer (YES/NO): NO